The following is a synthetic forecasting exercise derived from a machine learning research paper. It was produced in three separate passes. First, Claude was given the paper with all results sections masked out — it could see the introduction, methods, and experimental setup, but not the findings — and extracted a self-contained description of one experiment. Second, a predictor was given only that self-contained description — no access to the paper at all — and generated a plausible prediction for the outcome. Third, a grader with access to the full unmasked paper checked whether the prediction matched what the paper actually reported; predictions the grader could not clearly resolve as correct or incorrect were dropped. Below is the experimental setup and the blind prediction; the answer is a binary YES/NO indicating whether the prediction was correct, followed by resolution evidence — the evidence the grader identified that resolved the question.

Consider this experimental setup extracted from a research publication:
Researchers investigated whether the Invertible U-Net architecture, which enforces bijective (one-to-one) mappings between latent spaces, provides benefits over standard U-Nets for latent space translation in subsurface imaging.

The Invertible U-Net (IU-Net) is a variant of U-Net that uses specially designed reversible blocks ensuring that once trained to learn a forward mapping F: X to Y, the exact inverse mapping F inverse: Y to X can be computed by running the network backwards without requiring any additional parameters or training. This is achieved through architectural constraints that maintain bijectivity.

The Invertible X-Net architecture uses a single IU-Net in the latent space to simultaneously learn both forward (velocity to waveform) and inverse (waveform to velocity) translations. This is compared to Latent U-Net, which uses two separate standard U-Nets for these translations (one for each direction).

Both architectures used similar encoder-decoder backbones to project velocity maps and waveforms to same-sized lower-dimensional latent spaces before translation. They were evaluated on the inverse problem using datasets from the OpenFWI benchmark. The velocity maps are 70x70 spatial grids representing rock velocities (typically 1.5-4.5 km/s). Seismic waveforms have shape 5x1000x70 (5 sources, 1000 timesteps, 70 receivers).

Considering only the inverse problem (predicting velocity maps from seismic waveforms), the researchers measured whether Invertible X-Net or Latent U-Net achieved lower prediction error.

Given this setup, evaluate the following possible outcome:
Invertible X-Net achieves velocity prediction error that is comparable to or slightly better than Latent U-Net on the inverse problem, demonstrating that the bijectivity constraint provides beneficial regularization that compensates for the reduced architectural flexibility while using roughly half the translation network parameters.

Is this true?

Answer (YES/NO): NO